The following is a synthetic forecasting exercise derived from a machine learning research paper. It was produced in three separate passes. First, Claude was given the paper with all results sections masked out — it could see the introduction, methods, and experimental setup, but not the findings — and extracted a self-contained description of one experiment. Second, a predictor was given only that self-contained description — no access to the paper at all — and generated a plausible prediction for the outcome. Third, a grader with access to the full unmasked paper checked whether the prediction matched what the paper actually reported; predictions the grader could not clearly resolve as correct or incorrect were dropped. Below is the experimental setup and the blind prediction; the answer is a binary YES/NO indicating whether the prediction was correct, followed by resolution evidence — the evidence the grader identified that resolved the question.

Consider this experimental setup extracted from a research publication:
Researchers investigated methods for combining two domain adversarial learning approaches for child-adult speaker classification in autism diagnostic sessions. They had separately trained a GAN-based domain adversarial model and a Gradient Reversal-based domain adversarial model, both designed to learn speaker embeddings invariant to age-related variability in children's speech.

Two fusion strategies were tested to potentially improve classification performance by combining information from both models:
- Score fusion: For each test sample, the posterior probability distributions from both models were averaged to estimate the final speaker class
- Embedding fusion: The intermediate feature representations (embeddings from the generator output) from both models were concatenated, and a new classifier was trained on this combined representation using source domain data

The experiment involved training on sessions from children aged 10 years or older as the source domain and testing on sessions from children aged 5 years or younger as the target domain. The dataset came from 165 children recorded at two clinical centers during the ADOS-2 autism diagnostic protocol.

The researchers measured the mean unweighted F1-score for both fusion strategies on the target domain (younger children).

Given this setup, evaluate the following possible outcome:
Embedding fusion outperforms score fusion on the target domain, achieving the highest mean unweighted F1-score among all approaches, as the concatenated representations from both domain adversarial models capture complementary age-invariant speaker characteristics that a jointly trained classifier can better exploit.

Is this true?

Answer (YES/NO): NO